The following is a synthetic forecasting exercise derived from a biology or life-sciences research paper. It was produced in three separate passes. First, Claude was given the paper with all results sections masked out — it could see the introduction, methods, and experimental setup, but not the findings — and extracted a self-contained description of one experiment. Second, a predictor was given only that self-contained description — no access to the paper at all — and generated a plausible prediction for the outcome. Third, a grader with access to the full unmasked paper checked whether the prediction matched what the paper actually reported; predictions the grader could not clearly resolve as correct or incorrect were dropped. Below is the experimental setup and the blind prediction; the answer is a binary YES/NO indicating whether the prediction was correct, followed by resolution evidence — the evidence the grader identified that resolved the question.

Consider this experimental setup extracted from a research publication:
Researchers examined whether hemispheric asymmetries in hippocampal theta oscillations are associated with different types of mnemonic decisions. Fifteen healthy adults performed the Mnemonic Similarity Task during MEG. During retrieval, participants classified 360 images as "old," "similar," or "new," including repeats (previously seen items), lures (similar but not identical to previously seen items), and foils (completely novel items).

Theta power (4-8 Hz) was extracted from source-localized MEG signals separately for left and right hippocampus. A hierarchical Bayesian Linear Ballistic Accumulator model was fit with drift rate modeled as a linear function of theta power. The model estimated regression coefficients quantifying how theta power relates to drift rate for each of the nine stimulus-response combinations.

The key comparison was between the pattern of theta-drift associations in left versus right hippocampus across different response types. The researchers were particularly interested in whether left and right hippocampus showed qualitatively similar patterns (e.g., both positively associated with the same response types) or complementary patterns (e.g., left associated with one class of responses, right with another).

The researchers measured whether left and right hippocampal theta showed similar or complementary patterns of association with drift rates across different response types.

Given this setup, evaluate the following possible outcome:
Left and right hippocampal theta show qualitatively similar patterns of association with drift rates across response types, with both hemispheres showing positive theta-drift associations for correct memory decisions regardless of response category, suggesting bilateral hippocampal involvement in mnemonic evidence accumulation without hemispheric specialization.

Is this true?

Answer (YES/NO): NO